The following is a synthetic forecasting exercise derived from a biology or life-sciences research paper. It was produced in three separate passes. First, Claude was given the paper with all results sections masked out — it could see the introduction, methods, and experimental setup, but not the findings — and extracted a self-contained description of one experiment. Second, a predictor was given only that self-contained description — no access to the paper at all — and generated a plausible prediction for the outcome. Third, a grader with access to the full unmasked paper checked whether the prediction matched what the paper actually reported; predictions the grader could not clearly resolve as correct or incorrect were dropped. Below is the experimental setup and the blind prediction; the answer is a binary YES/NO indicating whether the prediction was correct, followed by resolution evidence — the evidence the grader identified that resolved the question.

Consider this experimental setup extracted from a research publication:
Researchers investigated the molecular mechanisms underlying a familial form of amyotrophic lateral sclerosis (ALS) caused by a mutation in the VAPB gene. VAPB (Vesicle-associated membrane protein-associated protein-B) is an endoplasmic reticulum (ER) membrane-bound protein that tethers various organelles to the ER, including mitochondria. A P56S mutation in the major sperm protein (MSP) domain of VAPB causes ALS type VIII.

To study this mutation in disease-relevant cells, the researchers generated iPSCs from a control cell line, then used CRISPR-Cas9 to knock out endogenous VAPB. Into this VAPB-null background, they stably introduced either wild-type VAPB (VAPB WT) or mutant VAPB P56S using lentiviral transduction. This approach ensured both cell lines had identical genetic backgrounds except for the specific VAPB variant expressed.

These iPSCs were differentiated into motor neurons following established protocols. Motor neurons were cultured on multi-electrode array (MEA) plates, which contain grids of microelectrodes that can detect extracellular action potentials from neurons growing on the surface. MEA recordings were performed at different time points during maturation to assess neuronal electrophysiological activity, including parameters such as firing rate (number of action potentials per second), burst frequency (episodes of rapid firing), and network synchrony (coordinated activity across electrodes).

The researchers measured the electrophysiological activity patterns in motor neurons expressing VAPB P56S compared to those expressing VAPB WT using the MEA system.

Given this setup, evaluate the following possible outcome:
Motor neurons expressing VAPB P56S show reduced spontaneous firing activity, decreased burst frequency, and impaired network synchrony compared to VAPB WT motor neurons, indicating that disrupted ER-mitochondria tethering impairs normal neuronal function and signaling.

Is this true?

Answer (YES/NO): YES